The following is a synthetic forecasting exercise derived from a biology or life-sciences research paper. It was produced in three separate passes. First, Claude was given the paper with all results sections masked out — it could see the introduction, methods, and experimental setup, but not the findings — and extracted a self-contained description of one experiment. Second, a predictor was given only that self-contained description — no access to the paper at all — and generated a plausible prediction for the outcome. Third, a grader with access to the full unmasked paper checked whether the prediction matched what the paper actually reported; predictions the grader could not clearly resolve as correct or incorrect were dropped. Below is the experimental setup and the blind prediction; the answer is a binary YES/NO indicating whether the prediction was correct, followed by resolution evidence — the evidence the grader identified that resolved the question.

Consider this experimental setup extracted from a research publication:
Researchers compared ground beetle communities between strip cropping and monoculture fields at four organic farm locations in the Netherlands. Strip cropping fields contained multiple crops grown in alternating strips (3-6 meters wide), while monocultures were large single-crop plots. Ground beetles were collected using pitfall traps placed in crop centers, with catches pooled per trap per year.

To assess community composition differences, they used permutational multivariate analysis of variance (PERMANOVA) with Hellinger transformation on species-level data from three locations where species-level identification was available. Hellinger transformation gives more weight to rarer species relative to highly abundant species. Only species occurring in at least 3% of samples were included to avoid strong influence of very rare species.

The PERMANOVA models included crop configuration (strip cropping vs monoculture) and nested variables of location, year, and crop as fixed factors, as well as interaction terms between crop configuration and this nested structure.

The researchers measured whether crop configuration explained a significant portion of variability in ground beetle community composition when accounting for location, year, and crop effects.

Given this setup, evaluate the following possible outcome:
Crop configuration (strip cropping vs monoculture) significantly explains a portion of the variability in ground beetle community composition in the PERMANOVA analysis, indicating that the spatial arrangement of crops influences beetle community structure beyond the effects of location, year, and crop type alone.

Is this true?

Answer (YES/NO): YES